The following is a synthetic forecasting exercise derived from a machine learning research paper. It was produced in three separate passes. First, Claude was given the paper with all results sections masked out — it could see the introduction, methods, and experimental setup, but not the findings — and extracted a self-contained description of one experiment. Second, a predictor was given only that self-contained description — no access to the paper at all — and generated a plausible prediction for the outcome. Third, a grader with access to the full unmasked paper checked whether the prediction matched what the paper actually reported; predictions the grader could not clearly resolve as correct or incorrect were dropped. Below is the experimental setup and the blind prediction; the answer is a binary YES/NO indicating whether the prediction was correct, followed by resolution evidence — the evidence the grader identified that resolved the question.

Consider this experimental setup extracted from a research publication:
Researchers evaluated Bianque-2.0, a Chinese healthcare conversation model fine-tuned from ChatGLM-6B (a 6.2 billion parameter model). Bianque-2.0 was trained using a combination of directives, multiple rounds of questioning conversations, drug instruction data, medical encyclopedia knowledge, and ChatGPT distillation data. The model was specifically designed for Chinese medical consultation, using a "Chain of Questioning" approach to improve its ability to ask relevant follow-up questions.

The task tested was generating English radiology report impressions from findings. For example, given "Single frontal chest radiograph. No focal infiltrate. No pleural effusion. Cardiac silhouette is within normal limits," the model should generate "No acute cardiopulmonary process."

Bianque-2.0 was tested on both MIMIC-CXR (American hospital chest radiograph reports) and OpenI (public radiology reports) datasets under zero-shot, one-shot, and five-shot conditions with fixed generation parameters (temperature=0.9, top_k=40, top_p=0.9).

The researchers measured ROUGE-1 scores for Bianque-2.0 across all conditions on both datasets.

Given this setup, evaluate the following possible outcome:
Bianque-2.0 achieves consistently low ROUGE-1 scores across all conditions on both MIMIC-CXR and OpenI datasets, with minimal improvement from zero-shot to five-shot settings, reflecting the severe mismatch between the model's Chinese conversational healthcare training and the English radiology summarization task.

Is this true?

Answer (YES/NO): YES